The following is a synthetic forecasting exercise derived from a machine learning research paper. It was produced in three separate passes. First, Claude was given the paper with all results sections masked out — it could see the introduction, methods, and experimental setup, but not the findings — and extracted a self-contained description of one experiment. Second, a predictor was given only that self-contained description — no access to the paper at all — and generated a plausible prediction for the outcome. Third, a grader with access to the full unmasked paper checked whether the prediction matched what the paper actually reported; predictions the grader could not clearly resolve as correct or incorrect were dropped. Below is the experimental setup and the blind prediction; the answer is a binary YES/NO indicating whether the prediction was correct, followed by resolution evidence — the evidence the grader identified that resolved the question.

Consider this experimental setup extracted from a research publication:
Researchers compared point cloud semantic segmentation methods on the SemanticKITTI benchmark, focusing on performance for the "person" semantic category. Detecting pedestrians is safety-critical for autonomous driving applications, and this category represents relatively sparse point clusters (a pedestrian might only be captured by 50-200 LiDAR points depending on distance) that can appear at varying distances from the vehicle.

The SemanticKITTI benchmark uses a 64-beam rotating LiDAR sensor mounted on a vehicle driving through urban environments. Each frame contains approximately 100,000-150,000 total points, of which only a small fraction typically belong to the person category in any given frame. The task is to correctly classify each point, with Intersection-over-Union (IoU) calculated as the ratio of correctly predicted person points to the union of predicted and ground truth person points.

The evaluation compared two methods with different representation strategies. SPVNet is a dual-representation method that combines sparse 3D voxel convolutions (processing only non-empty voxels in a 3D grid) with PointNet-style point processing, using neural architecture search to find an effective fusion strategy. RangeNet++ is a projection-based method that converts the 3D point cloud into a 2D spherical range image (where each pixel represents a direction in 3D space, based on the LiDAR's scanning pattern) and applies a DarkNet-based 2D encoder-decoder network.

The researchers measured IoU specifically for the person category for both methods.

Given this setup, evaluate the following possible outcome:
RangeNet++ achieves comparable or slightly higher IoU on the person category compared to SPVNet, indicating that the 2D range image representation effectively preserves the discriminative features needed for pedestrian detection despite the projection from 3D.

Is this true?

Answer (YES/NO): NO